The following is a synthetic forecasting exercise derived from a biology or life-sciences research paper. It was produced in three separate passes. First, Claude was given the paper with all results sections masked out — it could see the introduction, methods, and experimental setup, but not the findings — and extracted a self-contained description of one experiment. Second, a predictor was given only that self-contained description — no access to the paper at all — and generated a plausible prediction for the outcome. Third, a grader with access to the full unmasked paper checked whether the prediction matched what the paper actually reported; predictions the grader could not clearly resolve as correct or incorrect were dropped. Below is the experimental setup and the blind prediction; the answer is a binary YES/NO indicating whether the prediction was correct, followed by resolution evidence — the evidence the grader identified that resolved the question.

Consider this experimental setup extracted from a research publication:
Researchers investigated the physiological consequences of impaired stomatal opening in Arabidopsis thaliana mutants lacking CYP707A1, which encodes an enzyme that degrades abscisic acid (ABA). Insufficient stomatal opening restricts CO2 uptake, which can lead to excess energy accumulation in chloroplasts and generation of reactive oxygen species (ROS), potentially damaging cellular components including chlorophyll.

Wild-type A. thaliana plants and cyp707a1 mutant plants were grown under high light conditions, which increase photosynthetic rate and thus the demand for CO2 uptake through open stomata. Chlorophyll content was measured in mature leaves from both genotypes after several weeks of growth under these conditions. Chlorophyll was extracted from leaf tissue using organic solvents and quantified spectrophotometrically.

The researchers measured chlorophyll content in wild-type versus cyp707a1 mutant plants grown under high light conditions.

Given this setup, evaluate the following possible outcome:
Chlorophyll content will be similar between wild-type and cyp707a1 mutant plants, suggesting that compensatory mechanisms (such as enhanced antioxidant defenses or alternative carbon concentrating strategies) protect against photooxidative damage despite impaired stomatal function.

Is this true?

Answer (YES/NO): NO